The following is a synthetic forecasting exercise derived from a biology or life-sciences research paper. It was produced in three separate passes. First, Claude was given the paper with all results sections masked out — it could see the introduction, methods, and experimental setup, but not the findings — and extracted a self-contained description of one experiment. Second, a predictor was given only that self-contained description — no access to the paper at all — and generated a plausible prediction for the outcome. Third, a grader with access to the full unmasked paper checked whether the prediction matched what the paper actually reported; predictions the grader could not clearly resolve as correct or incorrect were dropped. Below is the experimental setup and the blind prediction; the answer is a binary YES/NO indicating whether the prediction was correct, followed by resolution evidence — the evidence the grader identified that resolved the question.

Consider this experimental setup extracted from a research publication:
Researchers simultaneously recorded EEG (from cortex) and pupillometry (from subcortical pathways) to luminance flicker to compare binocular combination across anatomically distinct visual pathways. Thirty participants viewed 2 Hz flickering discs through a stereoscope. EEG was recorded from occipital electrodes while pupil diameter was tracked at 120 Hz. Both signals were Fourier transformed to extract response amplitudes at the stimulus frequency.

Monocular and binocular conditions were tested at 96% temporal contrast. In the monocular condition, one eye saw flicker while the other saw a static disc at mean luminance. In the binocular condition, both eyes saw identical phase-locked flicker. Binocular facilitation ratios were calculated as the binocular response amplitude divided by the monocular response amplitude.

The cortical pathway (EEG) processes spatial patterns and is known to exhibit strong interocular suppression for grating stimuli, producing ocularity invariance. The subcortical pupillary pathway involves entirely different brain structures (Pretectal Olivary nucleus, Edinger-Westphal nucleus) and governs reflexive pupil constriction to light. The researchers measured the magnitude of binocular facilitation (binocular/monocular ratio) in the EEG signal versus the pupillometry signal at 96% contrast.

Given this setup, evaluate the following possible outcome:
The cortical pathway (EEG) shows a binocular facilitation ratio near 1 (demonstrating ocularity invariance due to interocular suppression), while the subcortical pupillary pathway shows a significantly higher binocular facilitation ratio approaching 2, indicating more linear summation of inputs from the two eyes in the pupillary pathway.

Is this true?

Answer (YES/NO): NO